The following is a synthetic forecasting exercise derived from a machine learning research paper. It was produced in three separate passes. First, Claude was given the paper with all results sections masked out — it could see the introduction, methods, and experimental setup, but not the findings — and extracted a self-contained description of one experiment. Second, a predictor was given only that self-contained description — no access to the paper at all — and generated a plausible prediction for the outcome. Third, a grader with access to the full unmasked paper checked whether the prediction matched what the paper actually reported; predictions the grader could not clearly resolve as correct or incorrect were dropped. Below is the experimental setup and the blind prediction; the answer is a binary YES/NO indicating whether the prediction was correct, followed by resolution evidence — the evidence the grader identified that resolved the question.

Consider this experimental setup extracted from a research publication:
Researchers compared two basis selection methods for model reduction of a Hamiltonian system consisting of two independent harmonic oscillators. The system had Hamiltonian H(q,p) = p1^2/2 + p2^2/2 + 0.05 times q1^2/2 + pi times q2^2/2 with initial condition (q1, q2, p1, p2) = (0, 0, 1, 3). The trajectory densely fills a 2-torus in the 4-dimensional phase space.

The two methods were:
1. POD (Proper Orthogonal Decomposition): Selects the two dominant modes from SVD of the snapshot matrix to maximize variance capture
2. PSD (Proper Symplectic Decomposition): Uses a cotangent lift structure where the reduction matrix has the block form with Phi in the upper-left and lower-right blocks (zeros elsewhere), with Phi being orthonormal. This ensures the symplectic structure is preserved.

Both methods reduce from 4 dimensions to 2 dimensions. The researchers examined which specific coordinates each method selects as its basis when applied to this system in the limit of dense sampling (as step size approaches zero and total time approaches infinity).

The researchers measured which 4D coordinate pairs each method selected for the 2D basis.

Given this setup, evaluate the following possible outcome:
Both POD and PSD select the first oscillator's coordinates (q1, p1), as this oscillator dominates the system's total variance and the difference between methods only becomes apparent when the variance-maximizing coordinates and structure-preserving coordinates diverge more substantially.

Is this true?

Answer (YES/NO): NO